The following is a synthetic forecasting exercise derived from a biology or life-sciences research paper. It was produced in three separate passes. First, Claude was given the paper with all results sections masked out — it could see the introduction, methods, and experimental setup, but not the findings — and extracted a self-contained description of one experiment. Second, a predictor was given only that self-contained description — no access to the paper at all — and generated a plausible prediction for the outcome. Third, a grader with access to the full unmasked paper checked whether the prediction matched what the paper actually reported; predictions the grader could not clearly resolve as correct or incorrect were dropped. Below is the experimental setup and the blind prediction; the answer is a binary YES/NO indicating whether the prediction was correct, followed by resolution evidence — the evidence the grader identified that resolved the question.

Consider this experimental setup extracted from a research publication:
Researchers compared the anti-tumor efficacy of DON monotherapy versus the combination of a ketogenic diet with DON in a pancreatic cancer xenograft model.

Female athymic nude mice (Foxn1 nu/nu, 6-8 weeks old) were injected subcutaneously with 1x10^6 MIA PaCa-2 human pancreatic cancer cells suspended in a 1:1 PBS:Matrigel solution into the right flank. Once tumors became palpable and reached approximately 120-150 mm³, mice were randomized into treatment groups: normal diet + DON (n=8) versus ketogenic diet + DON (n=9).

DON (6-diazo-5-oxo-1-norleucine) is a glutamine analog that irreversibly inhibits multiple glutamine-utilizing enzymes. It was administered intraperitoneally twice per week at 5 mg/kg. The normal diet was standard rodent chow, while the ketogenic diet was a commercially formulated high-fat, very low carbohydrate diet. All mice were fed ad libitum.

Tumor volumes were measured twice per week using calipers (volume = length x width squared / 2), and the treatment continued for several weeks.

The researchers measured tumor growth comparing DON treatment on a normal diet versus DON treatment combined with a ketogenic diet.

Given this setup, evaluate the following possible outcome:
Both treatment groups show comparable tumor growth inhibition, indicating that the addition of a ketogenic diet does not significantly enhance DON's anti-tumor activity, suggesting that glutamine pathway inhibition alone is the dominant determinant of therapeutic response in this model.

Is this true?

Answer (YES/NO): NO